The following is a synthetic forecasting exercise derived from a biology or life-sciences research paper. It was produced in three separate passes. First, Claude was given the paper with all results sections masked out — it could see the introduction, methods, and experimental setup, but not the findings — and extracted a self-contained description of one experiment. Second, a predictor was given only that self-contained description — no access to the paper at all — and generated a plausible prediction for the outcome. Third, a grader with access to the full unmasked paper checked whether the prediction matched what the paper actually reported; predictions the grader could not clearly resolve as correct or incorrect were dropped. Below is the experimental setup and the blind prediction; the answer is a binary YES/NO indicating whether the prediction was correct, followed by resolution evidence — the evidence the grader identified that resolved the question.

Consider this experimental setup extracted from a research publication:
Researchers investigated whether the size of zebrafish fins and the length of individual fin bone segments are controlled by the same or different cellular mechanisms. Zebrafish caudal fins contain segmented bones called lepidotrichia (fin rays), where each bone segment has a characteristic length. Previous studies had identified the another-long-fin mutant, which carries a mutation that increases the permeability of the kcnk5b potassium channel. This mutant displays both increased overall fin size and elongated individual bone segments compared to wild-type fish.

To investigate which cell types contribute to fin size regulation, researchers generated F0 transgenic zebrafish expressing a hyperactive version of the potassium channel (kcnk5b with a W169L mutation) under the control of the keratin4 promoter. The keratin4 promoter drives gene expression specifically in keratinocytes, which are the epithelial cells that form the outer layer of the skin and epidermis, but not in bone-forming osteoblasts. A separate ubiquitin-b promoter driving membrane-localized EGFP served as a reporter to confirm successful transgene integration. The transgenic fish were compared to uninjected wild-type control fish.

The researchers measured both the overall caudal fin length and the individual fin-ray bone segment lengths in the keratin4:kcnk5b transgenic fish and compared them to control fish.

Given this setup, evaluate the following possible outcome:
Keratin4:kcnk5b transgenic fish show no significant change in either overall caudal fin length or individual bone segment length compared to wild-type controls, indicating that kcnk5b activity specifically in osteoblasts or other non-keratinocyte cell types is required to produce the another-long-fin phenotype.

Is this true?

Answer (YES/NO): NO